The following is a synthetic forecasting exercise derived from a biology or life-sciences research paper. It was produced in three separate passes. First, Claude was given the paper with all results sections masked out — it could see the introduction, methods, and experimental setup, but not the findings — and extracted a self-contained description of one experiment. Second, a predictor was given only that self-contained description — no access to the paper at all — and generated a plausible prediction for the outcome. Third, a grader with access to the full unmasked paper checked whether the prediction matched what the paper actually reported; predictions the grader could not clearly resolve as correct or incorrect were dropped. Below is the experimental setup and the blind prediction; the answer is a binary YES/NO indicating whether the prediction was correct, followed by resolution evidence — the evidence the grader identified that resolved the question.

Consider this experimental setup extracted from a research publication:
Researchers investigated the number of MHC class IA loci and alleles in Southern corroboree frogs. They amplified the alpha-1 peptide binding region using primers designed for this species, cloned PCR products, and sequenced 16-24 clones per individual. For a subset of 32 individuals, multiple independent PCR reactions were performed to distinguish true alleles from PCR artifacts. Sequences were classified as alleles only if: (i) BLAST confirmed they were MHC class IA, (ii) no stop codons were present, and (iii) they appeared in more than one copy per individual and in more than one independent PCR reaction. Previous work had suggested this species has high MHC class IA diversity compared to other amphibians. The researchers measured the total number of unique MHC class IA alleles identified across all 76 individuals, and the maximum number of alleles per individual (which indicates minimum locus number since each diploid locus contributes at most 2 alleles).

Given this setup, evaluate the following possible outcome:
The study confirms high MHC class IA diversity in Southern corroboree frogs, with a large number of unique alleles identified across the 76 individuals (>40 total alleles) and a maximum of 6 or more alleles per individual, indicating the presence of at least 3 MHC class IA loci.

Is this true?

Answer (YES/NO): NO